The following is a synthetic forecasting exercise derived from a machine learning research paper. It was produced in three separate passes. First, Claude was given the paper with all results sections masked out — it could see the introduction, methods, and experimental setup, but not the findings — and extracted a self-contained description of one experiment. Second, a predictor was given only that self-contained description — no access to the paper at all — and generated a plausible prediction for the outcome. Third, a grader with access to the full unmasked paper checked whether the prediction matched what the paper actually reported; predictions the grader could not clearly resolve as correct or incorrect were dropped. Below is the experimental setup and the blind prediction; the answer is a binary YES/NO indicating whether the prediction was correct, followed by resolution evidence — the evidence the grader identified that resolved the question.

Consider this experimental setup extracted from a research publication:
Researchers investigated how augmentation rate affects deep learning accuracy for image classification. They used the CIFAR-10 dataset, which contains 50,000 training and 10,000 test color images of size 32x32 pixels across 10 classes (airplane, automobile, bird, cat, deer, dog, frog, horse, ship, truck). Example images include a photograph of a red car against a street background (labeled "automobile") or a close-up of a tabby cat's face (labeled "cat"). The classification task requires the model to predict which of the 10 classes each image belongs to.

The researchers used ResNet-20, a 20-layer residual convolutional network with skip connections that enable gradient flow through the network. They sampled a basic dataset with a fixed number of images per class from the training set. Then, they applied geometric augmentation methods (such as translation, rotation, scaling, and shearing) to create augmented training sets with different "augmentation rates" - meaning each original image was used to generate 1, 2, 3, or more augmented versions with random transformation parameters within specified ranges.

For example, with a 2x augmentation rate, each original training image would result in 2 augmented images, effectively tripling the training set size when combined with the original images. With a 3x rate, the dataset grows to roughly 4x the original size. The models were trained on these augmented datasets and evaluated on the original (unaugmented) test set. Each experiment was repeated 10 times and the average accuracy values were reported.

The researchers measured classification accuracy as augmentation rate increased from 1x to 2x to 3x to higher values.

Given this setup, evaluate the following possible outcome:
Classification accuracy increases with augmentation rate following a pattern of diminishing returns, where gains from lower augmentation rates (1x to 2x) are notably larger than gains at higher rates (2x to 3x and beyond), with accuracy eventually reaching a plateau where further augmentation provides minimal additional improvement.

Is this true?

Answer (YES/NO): YES